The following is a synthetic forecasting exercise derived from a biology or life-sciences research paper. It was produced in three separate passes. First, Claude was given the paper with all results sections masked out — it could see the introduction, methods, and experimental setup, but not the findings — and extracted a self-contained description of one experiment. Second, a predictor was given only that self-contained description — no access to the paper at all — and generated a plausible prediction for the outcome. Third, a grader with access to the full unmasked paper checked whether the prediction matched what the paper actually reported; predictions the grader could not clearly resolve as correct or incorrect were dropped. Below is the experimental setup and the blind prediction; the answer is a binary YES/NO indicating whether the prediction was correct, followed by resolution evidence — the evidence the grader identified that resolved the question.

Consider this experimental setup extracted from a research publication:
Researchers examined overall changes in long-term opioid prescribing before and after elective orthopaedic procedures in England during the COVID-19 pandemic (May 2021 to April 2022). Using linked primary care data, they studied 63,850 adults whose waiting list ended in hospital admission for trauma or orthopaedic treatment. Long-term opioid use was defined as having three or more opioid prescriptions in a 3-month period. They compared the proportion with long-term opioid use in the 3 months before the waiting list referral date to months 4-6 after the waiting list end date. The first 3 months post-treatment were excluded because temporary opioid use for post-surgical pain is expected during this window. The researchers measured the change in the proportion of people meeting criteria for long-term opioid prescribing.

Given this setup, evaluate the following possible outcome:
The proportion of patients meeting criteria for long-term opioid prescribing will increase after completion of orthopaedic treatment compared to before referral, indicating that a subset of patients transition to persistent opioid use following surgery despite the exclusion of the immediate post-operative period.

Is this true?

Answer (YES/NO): NO